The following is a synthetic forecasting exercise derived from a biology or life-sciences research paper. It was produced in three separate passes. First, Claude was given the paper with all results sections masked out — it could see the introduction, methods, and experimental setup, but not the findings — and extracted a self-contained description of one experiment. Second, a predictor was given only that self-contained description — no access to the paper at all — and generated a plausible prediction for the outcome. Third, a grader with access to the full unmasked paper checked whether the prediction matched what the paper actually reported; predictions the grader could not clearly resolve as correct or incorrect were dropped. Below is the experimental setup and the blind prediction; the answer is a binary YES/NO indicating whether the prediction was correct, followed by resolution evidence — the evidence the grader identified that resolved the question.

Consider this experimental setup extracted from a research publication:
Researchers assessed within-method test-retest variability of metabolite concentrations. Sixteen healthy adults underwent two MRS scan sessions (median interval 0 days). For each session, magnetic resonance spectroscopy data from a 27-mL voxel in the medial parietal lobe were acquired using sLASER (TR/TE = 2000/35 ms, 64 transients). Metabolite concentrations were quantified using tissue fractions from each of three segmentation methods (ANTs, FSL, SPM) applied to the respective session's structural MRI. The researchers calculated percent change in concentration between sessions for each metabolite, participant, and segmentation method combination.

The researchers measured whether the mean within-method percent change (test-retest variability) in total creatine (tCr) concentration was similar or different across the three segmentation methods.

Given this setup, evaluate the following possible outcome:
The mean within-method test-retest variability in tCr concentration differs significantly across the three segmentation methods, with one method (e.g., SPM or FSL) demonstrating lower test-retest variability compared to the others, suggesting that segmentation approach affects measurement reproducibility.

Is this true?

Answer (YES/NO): NO